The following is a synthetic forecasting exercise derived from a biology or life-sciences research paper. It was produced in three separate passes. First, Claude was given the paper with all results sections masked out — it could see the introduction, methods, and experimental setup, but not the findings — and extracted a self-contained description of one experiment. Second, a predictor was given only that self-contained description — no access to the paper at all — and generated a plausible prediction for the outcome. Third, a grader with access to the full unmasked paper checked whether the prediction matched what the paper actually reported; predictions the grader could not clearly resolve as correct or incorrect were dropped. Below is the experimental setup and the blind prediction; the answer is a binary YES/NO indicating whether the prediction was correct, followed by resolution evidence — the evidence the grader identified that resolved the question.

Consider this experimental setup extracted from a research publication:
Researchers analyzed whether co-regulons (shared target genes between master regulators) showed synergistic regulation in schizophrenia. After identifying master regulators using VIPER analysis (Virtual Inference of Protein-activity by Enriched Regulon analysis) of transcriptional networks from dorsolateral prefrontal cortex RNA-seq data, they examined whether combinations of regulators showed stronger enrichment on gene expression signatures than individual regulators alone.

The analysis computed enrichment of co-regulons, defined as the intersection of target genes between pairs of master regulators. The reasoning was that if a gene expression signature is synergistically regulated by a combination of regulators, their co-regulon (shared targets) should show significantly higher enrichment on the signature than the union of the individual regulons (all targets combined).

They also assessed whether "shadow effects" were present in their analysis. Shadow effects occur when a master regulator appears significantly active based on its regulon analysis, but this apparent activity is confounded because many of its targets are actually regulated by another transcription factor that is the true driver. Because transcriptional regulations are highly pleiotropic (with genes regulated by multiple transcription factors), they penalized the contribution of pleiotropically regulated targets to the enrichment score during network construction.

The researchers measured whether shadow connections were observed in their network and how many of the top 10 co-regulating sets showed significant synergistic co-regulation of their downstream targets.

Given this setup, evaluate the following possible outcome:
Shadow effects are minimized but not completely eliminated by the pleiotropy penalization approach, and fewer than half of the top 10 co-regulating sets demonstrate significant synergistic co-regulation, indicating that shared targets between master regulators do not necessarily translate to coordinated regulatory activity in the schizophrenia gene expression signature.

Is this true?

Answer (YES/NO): NO